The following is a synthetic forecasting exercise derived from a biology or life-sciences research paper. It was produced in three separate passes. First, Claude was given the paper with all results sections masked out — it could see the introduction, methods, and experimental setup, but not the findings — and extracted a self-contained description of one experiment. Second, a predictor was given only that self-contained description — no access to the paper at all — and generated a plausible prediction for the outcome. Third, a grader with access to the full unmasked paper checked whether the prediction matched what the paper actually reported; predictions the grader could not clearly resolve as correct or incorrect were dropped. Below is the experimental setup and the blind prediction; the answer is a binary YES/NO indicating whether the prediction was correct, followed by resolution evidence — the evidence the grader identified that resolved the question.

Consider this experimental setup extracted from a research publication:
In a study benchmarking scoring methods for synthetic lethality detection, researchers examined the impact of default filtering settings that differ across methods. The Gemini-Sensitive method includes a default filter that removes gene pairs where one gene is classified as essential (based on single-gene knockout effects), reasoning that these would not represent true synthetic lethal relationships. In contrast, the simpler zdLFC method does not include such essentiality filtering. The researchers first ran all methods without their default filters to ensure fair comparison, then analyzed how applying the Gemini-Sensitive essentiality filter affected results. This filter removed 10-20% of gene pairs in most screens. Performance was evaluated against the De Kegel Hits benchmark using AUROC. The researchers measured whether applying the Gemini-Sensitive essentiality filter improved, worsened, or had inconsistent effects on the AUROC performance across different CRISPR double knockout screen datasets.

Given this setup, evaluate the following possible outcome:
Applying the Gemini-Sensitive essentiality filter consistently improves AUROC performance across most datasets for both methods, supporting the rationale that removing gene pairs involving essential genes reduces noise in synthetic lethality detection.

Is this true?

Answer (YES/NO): NO